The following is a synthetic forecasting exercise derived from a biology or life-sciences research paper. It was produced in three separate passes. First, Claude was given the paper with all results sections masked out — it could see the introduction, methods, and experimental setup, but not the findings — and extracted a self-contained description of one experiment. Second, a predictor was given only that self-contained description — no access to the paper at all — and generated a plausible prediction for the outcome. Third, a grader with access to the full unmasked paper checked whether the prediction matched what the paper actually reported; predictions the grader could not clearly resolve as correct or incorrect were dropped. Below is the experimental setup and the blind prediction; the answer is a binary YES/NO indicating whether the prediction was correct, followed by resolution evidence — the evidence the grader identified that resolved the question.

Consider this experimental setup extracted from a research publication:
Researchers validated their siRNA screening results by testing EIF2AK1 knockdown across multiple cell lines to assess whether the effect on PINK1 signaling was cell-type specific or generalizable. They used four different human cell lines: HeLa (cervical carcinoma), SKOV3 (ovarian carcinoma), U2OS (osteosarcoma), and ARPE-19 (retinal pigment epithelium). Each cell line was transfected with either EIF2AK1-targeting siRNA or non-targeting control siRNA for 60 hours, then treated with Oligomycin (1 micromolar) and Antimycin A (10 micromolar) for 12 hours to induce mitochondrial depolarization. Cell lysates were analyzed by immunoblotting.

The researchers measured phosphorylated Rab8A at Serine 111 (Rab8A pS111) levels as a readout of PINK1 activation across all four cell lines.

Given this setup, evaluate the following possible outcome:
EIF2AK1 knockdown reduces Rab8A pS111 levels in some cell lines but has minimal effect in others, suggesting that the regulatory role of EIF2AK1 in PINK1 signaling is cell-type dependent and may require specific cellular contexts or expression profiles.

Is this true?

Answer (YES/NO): NO